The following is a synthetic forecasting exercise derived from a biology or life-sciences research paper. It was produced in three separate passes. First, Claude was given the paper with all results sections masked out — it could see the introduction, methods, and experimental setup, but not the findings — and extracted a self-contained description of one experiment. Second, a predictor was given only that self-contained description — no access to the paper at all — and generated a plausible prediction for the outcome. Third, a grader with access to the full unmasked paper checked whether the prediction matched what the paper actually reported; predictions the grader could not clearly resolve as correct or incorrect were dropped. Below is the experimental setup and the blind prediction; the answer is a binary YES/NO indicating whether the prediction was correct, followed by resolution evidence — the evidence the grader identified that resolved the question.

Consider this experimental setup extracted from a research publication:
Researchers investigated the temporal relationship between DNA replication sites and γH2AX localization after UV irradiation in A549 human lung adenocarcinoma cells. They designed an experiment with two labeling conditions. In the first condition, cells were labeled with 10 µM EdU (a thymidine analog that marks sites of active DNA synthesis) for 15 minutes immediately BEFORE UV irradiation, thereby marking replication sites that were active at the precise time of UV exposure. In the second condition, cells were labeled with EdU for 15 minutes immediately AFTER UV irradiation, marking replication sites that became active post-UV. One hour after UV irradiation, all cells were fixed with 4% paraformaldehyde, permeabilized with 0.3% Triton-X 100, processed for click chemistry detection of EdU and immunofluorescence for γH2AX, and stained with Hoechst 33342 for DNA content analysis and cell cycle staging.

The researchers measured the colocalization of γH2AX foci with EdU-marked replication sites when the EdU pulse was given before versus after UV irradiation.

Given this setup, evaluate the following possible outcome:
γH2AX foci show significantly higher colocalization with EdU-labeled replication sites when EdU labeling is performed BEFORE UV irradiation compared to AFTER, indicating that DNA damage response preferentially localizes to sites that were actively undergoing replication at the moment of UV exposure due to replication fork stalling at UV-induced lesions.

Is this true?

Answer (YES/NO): NO